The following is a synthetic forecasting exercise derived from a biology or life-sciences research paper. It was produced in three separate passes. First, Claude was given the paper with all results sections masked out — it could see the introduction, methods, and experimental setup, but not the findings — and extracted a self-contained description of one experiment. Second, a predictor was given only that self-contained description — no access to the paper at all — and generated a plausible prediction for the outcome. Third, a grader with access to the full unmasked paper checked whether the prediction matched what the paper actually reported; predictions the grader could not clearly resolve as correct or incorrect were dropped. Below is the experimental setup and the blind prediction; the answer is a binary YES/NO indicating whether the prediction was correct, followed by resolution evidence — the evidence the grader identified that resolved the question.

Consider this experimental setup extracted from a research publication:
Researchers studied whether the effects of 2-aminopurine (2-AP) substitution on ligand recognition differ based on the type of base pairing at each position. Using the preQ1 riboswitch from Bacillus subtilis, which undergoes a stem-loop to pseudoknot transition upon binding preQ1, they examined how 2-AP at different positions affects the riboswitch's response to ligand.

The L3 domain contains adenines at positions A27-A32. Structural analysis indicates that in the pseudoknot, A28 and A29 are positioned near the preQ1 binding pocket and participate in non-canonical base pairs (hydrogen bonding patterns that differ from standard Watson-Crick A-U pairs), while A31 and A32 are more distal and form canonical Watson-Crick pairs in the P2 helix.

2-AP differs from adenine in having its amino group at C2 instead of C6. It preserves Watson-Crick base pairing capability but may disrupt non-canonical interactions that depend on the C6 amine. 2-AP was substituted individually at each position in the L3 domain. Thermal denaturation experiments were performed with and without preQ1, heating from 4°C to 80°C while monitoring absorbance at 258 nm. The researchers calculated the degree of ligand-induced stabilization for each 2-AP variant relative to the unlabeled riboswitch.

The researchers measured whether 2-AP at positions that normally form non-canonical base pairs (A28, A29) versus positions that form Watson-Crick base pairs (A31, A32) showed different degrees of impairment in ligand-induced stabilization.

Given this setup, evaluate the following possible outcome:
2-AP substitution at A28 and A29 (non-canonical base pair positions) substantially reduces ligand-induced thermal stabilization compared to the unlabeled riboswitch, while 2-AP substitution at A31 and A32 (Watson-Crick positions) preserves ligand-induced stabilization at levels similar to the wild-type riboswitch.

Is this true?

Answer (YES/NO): NO